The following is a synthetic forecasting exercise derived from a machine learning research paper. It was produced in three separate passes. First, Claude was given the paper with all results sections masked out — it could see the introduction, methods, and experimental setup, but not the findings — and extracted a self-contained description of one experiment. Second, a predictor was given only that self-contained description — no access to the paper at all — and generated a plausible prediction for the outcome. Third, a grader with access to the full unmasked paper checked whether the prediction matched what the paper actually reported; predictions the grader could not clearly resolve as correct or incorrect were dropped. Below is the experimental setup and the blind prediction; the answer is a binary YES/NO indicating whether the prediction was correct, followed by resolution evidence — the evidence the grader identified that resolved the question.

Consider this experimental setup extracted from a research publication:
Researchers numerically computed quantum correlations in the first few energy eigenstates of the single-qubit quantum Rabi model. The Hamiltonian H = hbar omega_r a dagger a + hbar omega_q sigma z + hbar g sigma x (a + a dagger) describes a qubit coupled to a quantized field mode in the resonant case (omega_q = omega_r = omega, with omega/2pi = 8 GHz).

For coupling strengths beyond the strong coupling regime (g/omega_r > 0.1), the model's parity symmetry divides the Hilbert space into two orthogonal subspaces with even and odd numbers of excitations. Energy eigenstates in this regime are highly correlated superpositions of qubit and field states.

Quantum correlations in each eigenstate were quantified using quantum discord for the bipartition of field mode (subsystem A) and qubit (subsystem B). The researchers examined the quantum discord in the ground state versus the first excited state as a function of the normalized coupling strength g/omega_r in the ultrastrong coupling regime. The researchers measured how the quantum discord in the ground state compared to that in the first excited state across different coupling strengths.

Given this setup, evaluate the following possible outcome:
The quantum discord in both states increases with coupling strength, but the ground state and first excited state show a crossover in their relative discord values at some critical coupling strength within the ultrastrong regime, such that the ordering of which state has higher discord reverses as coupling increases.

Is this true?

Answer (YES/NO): NO